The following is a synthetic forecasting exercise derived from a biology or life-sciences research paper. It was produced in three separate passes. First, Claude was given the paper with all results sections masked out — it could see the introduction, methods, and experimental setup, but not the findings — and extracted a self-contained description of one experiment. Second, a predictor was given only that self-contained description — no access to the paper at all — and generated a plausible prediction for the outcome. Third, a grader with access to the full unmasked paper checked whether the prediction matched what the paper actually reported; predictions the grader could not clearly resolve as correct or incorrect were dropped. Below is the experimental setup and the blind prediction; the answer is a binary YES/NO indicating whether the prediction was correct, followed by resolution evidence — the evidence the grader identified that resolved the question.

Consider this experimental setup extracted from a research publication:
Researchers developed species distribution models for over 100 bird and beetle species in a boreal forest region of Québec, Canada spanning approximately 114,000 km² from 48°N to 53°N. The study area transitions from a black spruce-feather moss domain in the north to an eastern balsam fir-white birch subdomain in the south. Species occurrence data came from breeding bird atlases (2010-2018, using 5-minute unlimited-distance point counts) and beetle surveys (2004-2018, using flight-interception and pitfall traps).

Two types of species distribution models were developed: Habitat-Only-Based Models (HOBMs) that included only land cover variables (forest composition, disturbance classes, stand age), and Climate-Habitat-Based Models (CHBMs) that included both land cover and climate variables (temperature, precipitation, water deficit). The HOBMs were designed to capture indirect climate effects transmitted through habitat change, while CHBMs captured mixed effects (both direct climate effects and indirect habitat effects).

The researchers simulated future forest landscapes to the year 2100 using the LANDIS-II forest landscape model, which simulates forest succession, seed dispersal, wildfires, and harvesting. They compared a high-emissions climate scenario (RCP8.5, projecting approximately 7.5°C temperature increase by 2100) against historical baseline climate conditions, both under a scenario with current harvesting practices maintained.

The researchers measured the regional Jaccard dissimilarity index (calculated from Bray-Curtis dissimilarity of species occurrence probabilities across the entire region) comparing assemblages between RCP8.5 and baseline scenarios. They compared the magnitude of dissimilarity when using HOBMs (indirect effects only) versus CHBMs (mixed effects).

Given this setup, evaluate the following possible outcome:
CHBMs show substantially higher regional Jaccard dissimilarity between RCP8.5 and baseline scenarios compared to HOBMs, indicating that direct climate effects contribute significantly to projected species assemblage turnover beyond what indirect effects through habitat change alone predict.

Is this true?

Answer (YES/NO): YES